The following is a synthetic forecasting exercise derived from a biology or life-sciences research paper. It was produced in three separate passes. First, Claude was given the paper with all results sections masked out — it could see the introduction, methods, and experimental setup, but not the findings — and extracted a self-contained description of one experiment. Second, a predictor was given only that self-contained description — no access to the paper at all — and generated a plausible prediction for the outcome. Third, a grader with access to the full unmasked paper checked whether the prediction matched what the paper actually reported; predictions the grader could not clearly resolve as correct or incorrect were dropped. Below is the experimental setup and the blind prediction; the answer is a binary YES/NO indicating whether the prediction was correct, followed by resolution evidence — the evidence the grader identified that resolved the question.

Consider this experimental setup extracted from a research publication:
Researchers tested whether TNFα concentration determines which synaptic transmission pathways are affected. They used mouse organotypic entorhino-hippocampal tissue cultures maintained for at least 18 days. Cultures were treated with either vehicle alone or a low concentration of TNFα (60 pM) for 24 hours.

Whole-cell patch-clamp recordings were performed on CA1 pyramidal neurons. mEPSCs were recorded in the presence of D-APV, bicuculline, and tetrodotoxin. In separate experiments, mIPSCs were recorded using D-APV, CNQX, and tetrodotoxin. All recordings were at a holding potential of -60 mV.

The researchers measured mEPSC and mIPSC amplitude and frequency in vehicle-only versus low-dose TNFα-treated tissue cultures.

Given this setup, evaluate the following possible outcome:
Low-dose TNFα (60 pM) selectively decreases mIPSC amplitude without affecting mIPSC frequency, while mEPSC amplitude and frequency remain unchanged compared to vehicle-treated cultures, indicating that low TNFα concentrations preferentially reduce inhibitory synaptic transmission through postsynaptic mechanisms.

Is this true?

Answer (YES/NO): NO